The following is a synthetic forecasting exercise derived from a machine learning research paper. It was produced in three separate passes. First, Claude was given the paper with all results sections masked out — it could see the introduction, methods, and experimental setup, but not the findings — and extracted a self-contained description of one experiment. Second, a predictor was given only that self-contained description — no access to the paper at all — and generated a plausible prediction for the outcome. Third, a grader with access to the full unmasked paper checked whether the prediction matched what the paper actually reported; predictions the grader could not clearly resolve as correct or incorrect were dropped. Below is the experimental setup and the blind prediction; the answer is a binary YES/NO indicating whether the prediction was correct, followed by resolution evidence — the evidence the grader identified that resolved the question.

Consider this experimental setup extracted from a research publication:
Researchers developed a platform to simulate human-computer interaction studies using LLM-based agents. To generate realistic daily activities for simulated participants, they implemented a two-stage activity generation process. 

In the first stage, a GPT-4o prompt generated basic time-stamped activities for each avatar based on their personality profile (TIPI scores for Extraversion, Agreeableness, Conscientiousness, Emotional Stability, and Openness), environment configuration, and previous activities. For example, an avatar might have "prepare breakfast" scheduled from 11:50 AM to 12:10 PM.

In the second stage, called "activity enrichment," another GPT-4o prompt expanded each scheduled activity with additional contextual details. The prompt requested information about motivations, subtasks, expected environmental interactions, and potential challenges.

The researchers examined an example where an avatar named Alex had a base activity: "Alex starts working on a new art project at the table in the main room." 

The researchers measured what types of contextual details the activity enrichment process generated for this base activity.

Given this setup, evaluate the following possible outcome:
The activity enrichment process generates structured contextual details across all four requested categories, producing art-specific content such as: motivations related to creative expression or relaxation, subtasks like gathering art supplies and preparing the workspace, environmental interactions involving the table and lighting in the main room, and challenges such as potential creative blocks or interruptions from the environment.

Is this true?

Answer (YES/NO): NO